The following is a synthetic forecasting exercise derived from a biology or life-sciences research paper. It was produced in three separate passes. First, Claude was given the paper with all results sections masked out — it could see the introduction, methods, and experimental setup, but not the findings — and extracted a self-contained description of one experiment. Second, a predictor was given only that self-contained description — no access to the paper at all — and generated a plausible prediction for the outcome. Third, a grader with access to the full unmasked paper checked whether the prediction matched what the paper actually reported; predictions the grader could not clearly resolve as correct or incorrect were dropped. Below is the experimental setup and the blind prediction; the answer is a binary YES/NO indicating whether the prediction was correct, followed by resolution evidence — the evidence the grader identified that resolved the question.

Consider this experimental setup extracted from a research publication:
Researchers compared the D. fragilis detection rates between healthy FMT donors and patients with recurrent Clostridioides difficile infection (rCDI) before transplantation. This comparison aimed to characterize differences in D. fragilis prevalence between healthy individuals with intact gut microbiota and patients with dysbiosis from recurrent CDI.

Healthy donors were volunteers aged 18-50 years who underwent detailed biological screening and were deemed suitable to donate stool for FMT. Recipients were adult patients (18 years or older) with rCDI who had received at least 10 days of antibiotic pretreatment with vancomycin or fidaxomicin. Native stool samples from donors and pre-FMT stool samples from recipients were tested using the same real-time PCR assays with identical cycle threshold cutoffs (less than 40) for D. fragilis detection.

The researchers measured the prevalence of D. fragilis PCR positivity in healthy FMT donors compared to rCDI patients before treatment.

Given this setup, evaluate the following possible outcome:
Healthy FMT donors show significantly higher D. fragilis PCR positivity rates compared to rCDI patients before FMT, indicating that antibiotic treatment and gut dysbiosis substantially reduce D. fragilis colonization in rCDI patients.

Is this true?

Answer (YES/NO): YES